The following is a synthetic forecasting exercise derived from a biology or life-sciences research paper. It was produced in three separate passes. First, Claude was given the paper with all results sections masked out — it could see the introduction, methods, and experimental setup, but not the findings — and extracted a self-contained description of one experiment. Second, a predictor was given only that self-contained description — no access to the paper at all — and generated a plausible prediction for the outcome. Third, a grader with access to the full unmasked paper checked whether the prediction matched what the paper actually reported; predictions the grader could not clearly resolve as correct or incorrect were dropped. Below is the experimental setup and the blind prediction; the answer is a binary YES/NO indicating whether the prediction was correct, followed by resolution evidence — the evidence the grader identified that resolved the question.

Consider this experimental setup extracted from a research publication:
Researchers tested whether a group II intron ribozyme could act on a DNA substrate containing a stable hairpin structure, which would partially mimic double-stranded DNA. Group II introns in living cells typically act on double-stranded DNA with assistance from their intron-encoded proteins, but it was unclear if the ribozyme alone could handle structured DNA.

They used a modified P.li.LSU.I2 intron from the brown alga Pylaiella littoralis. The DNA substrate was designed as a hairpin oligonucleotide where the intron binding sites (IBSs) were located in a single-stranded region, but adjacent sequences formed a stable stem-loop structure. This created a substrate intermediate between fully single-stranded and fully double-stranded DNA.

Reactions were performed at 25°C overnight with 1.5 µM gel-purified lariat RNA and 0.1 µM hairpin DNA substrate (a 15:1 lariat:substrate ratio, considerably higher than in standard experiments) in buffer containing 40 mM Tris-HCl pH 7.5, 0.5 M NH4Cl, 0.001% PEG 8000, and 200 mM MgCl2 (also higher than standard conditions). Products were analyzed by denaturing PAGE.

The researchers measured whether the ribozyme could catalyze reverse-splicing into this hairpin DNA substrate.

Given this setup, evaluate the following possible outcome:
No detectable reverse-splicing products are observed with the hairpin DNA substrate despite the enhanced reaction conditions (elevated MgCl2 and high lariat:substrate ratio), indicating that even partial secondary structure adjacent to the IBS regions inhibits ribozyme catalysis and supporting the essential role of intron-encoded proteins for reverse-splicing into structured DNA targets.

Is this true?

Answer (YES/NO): NO